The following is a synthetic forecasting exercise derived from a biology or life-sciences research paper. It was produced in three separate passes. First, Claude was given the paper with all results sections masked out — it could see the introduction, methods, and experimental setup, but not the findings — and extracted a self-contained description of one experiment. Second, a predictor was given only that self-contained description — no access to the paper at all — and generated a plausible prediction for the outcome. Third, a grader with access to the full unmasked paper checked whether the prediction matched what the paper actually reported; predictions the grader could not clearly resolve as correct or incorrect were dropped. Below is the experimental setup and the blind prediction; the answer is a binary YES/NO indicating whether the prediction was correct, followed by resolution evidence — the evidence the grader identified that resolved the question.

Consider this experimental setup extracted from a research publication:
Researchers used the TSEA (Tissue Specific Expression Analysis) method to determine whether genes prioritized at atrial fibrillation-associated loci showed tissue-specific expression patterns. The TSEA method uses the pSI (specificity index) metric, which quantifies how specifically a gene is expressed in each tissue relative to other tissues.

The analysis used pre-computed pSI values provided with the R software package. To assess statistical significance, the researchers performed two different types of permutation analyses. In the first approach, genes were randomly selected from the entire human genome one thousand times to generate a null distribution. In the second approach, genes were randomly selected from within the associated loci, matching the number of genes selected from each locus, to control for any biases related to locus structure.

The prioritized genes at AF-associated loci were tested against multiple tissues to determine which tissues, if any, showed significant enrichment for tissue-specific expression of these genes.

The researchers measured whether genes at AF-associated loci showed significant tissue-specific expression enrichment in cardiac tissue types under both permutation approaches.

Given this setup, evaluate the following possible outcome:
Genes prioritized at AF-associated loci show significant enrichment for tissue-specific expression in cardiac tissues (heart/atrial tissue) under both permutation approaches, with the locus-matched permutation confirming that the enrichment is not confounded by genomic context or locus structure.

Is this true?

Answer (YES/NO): YES